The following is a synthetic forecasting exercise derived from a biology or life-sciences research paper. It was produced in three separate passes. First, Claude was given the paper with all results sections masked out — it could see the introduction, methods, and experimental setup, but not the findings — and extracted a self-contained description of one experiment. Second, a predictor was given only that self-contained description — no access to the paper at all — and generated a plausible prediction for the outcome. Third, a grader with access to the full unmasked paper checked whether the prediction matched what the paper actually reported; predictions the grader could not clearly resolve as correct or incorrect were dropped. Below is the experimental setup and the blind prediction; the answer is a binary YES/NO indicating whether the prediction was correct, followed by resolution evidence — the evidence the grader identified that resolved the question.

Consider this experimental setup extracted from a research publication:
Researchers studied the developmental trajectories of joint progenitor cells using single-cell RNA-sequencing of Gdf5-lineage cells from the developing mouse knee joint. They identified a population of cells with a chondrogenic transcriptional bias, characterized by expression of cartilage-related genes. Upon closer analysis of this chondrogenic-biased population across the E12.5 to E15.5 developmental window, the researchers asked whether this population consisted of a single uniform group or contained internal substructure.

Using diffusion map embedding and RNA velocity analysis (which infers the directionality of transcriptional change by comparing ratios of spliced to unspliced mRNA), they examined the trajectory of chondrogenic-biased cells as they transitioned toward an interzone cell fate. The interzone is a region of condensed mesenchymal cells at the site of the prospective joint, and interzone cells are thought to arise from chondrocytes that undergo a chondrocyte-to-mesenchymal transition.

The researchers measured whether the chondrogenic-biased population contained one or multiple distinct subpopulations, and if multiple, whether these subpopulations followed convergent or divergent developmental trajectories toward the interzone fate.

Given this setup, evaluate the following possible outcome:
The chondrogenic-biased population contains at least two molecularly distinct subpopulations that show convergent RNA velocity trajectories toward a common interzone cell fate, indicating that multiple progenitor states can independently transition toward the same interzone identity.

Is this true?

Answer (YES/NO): YES